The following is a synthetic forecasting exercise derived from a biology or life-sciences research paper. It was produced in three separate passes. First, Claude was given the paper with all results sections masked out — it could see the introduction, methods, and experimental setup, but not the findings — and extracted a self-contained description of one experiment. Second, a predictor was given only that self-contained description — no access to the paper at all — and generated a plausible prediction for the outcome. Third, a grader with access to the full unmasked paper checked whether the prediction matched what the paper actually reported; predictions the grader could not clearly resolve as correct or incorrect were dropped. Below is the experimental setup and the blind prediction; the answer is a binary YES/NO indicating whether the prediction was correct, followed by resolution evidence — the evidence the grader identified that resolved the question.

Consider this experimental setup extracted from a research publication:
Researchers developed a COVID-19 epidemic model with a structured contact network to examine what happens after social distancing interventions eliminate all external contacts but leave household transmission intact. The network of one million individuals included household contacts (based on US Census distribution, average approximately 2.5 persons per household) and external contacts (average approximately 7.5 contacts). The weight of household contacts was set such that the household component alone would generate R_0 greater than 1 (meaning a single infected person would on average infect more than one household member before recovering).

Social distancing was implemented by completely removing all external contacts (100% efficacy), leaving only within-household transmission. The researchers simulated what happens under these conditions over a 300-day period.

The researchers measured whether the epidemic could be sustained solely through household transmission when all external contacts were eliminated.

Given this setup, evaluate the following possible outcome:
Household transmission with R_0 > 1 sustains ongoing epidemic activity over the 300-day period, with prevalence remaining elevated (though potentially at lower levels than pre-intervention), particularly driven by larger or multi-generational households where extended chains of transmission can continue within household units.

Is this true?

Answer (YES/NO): NO